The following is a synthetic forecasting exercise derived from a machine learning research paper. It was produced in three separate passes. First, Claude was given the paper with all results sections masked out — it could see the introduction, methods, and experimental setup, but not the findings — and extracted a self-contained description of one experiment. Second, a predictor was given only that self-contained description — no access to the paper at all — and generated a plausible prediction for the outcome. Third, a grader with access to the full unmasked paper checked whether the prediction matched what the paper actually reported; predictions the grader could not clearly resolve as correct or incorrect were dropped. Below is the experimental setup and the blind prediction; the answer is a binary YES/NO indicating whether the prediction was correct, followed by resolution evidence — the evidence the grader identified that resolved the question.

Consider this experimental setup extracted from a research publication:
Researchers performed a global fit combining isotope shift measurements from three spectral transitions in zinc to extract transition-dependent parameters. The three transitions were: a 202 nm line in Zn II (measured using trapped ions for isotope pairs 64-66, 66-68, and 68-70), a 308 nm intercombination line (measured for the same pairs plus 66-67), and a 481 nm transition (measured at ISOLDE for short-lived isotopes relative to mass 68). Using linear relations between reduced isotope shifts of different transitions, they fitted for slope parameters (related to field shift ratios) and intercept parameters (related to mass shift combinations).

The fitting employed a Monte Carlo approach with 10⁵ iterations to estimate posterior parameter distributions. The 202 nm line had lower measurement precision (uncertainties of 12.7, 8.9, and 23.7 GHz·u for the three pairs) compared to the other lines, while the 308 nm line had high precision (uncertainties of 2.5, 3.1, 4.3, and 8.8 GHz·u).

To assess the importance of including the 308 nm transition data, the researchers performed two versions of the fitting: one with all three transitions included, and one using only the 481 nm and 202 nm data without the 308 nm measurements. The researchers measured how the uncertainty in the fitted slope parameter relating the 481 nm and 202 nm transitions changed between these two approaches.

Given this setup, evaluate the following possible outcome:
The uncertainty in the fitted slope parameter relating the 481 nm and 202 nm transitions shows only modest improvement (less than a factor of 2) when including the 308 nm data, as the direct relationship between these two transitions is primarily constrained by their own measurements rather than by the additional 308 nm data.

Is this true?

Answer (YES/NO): NO